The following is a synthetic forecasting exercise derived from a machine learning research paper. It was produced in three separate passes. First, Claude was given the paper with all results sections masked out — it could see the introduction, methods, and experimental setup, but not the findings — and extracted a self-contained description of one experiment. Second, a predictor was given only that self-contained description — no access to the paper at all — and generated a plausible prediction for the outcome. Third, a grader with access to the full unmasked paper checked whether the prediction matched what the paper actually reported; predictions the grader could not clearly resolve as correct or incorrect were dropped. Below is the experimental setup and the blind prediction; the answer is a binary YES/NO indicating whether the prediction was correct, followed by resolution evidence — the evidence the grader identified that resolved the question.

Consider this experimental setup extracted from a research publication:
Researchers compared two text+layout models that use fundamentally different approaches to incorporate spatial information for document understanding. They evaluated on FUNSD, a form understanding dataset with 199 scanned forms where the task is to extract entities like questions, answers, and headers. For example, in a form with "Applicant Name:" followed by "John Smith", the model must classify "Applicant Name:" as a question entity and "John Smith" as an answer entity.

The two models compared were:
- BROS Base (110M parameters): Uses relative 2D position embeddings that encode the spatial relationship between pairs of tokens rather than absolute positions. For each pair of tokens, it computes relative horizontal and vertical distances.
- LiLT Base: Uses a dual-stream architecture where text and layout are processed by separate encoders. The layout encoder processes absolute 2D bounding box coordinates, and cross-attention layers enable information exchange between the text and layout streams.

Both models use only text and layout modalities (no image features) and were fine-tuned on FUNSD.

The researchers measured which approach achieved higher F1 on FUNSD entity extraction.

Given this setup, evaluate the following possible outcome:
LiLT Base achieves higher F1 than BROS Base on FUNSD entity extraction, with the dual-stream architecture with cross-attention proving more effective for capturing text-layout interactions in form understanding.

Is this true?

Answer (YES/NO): YES